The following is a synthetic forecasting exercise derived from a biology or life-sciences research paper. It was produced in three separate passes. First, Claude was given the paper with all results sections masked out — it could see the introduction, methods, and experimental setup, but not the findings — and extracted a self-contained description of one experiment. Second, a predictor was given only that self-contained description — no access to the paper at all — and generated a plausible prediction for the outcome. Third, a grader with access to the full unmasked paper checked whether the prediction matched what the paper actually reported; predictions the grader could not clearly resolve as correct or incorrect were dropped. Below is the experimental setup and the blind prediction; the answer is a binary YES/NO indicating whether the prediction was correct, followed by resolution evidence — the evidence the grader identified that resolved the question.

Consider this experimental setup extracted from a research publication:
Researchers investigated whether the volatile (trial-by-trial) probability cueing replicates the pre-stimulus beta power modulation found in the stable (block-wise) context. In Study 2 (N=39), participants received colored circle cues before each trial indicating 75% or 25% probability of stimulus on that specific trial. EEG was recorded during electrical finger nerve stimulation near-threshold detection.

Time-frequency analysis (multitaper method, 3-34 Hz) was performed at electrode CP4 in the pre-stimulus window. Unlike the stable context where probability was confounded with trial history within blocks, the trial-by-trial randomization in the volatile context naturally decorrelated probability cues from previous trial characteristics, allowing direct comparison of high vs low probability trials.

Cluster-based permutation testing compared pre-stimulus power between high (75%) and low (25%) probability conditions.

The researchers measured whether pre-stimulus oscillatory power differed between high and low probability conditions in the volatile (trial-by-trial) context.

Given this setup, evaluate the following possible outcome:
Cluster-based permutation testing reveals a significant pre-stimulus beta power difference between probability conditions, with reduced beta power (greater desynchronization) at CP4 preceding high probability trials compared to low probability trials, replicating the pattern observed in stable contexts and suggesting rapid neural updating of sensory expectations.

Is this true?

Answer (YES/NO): YES